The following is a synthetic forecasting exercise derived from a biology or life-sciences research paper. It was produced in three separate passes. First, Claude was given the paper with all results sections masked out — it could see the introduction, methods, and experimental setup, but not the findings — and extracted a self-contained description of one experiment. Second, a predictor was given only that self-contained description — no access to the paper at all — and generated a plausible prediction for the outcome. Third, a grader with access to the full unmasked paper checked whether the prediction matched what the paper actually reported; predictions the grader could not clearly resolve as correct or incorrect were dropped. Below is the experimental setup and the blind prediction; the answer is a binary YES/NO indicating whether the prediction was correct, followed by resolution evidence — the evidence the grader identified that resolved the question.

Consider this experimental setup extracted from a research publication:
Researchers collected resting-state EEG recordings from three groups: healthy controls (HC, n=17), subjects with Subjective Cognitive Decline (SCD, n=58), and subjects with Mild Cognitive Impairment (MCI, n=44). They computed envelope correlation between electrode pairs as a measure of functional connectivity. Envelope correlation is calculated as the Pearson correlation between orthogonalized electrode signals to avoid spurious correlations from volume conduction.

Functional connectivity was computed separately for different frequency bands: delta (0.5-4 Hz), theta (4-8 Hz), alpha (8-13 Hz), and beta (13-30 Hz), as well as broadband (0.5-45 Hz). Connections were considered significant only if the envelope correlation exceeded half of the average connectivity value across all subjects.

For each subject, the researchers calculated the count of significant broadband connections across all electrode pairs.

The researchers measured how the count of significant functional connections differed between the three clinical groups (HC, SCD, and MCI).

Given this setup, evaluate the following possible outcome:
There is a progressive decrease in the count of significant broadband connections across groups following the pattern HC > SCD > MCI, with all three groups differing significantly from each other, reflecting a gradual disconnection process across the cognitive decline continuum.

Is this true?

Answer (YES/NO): NO